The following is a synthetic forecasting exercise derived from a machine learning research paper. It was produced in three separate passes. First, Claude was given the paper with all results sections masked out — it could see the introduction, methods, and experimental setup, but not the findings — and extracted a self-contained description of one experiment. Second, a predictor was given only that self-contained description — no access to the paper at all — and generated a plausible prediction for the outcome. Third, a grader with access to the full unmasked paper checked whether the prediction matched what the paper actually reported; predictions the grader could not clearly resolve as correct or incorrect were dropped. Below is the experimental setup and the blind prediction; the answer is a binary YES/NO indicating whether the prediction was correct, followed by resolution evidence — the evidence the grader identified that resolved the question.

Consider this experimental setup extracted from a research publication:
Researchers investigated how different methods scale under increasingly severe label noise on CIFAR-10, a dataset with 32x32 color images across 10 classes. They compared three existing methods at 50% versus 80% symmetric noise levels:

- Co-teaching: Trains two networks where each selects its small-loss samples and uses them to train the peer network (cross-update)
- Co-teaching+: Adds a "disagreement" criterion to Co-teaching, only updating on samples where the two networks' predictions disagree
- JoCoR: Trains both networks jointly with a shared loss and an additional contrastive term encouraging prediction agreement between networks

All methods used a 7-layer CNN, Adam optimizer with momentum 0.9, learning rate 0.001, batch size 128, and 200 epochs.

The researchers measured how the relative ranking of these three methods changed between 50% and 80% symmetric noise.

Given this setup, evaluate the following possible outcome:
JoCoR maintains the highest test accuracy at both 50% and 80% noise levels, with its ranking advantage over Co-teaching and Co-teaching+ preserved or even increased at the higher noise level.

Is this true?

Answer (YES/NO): NO